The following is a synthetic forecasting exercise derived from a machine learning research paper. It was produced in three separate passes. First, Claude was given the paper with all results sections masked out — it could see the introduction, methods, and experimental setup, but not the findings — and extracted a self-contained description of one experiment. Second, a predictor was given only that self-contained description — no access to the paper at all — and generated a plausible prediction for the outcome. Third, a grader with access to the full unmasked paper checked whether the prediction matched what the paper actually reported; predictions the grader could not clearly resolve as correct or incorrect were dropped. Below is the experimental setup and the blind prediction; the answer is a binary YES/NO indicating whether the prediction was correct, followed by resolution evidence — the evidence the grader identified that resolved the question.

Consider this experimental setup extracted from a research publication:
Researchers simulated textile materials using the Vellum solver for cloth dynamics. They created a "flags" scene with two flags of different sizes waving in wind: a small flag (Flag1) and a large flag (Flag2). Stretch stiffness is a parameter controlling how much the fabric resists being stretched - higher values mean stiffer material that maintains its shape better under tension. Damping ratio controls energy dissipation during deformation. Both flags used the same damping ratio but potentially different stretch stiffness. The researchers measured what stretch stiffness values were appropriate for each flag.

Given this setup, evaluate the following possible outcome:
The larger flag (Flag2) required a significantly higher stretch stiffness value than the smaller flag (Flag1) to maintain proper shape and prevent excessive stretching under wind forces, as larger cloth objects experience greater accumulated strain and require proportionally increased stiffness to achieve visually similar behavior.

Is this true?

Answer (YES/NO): YES